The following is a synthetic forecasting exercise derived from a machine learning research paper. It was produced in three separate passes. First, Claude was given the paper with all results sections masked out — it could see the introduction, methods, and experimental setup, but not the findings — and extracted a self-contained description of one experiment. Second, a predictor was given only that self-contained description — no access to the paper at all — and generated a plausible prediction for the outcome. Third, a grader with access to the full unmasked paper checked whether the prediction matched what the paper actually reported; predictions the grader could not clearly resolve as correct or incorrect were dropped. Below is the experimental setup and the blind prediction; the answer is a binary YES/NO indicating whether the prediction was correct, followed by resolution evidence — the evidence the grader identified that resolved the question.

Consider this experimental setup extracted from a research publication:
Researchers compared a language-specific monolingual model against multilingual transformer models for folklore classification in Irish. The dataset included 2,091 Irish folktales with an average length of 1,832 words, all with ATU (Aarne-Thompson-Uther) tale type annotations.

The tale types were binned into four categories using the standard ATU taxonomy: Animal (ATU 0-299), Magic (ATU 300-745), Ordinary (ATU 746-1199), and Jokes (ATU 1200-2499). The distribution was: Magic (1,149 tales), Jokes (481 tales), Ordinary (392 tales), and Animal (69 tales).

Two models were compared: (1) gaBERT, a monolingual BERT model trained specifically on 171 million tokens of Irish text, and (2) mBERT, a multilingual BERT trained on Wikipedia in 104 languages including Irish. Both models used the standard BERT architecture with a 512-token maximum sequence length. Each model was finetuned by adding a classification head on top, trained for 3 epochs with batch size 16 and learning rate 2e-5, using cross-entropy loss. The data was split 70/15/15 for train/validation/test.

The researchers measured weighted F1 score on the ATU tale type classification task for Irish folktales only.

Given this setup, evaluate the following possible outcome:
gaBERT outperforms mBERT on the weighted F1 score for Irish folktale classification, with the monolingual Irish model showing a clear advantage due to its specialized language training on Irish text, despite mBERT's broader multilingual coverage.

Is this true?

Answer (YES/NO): YES